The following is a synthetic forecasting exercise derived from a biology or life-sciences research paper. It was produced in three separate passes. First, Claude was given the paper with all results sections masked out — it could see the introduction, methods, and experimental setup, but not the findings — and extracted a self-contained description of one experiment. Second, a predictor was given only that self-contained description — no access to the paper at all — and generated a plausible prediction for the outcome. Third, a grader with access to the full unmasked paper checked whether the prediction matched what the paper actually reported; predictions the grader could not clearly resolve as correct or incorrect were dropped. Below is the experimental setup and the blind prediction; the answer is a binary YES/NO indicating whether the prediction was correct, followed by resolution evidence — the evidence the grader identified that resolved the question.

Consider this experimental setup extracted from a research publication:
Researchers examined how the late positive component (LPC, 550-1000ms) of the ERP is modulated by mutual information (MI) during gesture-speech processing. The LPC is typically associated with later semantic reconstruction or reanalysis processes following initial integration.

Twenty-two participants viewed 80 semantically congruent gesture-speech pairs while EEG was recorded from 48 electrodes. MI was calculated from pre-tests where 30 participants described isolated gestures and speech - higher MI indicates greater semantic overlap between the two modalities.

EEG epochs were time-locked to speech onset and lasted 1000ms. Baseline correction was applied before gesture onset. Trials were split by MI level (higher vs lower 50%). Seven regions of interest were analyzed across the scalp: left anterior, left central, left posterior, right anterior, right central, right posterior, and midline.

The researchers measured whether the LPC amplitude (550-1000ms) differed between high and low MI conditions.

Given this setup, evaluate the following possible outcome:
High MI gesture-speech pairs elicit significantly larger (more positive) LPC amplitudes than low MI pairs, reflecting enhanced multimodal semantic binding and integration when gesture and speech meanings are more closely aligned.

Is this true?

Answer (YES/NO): NO